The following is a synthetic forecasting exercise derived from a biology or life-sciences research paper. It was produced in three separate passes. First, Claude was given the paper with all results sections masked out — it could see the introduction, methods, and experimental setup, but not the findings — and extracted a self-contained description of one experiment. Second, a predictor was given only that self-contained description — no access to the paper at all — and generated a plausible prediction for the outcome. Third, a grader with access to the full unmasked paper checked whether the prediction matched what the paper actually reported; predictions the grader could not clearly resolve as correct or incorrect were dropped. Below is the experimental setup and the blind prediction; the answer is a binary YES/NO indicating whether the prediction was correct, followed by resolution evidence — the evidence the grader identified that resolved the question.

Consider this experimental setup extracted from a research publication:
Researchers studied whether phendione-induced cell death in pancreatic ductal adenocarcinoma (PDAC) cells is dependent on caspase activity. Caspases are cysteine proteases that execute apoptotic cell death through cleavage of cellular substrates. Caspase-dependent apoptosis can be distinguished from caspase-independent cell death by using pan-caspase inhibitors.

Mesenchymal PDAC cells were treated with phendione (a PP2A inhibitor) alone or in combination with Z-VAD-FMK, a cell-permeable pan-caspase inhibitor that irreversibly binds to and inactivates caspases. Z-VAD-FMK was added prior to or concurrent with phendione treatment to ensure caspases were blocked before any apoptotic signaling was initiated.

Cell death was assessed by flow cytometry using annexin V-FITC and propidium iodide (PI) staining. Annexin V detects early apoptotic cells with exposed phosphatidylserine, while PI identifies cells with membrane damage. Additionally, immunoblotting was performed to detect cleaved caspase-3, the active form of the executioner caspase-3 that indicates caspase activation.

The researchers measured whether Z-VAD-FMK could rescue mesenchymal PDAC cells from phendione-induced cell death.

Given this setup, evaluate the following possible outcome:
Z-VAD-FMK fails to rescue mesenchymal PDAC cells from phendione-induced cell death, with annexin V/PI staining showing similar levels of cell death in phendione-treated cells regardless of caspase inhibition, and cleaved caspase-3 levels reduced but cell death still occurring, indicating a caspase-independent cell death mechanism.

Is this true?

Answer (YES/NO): NO